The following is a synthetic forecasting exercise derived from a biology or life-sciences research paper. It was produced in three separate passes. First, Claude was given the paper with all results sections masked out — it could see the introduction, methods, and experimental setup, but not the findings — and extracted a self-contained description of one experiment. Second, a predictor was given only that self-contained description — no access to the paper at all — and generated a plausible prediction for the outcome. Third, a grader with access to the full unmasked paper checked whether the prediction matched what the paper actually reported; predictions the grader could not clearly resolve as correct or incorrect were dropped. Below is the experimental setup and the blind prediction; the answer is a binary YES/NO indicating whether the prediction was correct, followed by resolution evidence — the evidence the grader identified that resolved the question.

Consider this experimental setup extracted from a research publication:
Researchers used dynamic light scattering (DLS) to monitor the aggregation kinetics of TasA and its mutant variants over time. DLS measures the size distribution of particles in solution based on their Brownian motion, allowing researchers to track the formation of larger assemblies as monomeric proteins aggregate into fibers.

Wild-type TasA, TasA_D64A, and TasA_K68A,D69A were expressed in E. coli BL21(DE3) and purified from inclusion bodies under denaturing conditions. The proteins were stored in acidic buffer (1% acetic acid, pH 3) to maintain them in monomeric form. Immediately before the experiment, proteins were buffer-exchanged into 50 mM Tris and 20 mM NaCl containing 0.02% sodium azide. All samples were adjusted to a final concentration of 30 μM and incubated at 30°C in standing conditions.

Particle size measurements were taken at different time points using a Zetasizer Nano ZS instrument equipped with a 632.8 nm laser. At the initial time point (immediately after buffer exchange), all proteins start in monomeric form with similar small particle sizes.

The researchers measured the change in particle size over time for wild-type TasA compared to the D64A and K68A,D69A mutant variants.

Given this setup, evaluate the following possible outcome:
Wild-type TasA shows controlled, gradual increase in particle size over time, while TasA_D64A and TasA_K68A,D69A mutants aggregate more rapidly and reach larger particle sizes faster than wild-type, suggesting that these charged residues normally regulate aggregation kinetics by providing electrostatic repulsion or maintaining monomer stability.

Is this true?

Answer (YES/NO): NO